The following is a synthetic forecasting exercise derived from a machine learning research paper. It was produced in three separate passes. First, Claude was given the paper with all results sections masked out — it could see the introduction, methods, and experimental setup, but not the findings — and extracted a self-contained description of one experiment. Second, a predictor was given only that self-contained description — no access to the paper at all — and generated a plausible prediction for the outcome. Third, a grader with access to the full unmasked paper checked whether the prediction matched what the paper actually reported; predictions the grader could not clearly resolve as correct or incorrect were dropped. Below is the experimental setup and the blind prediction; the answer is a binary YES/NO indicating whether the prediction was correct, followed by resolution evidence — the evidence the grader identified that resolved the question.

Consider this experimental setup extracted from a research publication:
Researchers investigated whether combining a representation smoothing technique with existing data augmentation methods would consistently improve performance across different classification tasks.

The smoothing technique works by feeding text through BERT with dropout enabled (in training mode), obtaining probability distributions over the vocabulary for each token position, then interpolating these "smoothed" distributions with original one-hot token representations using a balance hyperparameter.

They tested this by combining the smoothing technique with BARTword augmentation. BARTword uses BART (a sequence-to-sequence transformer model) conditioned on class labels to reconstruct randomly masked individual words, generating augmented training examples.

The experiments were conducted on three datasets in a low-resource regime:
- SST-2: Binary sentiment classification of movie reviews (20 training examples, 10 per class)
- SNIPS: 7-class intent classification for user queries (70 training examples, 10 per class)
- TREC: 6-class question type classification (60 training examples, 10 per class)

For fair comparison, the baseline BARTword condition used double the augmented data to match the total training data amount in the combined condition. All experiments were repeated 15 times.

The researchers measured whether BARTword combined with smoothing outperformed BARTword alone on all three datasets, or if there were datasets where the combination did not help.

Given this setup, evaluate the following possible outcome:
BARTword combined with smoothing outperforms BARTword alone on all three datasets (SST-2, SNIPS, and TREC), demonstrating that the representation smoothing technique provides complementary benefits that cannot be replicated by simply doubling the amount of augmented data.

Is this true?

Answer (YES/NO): YES